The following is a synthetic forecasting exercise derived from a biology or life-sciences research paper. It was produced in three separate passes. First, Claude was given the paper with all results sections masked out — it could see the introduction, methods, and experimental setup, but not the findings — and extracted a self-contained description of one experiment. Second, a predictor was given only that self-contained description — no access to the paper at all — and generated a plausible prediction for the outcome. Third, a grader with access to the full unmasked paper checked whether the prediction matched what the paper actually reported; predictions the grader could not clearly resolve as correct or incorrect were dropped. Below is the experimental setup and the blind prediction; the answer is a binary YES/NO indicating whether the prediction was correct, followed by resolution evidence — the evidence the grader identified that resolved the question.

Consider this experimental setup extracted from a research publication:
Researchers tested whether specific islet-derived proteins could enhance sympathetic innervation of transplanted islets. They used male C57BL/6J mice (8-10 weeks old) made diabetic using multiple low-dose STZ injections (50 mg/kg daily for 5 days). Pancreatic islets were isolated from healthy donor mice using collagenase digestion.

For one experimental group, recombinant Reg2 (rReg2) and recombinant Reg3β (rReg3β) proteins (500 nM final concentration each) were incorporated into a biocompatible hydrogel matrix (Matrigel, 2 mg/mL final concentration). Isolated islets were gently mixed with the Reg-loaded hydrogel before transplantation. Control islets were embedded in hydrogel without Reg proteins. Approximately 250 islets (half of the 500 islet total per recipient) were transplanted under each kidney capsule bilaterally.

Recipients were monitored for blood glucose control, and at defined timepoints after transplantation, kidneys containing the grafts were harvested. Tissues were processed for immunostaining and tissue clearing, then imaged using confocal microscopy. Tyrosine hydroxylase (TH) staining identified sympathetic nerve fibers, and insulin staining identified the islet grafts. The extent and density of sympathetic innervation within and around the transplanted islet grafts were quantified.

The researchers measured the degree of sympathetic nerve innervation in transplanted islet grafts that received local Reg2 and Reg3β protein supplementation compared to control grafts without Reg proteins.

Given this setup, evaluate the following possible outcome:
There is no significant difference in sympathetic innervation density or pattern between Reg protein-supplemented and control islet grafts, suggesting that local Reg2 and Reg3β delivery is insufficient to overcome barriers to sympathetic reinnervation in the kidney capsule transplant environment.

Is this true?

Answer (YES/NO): NO